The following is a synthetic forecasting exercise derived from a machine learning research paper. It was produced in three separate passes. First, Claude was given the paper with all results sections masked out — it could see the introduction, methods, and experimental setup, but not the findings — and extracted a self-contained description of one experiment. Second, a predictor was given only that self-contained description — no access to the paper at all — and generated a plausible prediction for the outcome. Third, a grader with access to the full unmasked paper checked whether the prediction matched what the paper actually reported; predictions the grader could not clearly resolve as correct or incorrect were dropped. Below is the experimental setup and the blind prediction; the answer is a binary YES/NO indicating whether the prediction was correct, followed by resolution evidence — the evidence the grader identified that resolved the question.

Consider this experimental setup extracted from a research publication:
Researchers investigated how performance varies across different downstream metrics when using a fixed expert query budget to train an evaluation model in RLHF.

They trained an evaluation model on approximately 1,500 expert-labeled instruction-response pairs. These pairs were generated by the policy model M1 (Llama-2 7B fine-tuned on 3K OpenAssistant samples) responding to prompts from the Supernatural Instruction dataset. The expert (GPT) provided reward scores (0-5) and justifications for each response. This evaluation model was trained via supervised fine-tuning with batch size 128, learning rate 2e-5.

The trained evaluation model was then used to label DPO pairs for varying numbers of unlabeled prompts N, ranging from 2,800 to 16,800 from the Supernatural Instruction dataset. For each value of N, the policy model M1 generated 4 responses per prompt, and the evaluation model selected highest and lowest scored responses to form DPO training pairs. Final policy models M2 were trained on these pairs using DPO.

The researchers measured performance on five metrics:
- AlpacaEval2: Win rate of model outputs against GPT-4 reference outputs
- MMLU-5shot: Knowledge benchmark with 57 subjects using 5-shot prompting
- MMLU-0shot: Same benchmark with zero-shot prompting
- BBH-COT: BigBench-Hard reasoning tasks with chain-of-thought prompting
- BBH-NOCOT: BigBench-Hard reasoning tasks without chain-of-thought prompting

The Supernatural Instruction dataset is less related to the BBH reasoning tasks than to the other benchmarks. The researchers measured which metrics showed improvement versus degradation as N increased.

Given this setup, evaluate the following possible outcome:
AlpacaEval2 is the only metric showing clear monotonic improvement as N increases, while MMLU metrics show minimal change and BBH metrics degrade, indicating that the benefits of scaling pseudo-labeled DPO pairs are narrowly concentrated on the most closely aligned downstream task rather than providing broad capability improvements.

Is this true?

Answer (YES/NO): NO